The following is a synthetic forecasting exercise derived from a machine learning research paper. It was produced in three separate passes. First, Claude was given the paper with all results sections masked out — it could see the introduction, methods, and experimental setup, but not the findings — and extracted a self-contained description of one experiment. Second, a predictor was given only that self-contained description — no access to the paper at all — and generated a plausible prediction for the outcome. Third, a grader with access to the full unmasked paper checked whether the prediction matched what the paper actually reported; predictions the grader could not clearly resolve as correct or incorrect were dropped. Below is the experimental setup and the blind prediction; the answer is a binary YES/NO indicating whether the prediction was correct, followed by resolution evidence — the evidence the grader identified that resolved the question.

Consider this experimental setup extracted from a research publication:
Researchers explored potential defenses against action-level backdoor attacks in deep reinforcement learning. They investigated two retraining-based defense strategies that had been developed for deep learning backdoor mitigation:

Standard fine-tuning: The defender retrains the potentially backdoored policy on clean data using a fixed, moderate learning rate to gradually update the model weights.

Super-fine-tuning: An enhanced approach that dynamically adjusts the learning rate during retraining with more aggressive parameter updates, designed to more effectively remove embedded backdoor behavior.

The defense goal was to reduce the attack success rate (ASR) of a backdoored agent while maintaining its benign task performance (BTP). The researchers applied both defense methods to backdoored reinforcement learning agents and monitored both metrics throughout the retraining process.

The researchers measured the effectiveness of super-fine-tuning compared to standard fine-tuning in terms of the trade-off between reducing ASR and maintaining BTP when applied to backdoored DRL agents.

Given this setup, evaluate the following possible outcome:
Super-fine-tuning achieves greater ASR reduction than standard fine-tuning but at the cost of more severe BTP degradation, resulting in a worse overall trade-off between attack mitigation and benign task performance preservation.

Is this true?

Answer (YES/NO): YES